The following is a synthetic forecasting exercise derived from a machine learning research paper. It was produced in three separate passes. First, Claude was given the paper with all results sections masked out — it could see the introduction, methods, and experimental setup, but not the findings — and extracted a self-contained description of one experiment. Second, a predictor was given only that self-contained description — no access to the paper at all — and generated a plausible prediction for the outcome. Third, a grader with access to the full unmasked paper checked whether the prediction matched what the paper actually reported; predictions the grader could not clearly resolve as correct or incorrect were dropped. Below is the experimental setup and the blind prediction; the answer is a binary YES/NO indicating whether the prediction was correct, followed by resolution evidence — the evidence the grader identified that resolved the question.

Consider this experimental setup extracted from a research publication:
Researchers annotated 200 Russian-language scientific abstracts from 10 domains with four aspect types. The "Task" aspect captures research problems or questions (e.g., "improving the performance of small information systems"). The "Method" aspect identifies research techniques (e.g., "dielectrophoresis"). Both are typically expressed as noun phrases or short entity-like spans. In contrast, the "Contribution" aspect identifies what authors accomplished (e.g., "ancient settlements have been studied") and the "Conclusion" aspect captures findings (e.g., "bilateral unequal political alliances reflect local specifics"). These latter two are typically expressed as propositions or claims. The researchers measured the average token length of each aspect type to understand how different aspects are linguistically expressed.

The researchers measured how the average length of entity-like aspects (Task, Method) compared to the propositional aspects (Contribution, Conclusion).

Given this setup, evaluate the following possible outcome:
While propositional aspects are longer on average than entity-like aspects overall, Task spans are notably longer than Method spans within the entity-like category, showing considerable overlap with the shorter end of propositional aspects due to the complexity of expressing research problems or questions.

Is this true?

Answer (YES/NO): NO